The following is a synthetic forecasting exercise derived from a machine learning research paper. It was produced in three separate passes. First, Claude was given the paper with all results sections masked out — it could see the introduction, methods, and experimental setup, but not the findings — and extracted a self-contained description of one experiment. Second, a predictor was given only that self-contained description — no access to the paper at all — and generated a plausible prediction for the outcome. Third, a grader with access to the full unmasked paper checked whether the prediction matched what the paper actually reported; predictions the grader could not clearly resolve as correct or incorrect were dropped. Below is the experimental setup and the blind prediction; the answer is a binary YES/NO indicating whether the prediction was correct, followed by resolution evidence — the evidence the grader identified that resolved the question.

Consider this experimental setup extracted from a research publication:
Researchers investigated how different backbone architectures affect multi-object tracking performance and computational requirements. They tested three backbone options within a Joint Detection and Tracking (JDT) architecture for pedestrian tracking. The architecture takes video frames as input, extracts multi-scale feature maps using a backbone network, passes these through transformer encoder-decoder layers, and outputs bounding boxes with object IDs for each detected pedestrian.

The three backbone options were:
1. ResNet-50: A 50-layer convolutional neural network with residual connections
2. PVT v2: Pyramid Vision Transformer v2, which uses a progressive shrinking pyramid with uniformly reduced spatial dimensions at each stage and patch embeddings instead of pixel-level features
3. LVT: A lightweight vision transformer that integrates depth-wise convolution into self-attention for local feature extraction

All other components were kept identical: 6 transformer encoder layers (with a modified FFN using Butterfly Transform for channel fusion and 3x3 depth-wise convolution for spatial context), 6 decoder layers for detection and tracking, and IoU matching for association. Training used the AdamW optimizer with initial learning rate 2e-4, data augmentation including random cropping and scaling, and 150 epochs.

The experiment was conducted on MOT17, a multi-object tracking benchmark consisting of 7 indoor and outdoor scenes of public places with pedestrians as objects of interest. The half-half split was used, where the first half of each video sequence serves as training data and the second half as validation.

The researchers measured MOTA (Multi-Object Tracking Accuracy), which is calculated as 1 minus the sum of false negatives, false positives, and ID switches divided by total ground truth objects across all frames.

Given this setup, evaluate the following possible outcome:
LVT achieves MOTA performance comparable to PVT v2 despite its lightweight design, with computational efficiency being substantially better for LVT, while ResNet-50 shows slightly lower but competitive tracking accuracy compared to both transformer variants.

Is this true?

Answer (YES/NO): NO